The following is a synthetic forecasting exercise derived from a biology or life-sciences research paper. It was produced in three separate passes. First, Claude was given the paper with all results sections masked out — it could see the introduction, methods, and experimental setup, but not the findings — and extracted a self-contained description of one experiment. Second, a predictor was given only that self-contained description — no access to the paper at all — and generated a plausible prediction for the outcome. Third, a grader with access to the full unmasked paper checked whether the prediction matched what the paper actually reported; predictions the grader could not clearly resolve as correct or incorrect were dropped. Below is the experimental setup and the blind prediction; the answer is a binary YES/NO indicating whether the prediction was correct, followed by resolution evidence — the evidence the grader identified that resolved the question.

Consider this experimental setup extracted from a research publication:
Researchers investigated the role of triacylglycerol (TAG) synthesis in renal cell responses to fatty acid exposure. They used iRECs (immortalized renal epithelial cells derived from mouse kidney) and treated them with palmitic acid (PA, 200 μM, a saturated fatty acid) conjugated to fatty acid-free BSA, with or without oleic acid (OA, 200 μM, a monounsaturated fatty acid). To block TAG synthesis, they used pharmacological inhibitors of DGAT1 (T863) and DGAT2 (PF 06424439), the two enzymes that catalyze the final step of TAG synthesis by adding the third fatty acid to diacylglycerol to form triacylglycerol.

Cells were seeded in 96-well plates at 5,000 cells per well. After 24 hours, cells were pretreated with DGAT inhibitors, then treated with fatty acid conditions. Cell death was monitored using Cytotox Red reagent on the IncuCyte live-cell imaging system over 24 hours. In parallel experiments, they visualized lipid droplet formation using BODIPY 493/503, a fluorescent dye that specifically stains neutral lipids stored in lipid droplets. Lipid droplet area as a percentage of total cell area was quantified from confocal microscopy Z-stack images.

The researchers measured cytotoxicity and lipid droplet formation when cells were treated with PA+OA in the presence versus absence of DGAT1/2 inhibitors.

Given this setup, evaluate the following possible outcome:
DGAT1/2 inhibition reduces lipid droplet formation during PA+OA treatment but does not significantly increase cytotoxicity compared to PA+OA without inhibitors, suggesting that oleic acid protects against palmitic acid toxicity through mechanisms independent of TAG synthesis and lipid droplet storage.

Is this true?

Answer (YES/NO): YES